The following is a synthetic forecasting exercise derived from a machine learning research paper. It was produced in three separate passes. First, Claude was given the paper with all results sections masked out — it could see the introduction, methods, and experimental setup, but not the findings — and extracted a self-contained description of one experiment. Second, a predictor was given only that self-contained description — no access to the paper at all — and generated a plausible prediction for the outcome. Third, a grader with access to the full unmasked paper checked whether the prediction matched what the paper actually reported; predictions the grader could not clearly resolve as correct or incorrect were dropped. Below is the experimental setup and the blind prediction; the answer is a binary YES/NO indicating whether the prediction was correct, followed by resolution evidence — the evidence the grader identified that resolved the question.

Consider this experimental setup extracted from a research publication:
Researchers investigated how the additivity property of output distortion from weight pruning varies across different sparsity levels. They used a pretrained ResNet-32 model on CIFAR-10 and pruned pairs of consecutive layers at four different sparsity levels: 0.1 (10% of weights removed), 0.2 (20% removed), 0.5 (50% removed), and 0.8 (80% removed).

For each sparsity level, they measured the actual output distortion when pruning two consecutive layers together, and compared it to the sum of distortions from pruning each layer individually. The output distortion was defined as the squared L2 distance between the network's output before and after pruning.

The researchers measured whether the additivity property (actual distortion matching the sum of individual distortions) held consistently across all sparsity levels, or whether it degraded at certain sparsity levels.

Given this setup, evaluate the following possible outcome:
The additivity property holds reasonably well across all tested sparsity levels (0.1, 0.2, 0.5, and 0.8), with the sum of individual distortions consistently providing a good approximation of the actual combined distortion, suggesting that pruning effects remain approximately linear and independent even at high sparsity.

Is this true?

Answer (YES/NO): YES